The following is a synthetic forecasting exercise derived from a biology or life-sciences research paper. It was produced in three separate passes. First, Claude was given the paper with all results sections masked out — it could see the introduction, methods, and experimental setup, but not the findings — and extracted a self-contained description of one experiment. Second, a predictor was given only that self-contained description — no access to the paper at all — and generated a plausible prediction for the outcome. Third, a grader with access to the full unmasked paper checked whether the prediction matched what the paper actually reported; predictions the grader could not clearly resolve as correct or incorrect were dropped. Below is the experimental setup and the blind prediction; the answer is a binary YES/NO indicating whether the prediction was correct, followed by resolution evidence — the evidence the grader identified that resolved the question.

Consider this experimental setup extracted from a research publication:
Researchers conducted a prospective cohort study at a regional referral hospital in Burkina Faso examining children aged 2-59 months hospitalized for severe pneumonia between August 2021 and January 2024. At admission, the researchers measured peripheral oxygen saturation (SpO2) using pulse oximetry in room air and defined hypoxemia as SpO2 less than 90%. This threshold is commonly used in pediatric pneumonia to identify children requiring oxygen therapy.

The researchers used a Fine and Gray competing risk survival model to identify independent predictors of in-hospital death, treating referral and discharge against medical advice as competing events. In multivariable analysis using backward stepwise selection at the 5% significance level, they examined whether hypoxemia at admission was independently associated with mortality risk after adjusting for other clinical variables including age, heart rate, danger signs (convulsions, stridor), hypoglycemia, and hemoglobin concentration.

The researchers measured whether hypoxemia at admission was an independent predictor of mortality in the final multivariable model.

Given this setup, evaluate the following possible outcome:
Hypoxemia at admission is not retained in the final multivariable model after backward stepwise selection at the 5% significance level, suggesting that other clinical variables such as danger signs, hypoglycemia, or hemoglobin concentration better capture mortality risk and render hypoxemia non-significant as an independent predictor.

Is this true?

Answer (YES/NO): NO